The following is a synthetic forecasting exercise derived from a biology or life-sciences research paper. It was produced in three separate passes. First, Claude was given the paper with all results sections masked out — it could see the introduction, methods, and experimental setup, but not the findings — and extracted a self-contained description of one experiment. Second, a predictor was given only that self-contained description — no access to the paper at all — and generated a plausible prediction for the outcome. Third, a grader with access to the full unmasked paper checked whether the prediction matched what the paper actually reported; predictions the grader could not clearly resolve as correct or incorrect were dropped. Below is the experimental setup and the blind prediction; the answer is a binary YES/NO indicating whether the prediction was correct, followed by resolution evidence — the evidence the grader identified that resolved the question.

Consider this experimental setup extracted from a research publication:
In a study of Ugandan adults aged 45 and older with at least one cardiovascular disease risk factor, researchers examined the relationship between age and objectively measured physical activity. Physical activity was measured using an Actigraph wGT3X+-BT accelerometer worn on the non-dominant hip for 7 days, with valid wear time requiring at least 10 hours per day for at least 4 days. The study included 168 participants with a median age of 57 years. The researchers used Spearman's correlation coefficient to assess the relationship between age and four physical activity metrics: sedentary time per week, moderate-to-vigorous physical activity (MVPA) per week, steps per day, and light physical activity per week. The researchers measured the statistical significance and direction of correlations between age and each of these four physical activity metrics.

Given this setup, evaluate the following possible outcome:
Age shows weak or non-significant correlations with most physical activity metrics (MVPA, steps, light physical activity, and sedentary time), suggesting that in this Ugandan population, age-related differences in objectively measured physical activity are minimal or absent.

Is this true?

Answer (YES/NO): NO